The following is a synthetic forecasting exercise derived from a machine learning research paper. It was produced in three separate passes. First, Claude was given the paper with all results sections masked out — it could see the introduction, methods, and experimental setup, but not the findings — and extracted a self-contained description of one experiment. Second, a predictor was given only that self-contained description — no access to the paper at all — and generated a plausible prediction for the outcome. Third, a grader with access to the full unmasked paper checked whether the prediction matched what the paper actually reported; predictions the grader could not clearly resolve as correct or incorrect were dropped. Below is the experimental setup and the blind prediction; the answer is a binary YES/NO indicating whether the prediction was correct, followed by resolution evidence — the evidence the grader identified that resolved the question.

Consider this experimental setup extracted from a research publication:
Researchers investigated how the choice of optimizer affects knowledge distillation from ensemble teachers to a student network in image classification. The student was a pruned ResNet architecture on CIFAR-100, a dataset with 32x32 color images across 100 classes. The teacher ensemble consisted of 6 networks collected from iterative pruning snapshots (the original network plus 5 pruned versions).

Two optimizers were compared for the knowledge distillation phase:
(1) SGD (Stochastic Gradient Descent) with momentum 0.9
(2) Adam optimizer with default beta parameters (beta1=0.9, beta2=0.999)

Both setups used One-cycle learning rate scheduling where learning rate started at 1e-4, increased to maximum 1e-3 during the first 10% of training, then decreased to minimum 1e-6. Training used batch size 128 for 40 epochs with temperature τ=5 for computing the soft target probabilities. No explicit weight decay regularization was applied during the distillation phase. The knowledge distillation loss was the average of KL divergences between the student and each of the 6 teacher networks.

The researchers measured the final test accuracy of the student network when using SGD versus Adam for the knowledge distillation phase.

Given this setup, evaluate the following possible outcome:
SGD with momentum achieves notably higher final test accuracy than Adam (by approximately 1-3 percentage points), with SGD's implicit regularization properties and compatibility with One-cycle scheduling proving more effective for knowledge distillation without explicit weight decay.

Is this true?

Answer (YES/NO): NO